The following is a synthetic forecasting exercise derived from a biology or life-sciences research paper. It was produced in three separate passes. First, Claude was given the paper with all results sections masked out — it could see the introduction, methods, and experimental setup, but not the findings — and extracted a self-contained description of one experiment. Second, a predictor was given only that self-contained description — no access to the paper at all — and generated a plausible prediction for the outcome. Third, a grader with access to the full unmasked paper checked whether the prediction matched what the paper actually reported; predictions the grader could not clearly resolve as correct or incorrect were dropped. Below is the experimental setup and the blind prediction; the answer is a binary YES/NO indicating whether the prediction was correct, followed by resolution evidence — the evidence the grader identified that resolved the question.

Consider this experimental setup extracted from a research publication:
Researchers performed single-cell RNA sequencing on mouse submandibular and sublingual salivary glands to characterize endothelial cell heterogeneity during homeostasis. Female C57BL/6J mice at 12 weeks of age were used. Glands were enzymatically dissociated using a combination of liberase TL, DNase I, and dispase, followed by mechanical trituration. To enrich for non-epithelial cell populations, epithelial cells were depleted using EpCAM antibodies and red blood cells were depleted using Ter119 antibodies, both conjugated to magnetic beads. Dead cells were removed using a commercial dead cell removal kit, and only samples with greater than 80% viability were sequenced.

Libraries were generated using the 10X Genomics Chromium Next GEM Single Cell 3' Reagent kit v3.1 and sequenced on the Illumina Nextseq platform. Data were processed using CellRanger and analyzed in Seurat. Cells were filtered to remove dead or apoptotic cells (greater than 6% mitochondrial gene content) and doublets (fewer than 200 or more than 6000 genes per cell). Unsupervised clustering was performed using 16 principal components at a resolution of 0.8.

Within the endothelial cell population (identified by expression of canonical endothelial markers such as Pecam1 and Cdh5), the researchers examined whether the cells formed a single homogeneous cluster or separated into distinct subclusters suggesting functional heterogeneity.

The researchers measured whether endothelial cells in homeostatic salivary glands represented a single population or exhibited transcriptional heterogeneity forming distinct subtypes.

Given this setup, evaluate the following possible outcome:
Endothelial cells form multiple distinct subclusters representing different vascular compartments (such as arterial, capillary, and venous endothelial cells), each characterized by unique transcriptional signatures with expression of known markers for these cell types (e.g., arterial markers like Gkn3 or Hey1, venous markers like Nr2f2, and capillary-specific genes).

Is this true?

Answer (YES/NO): YES